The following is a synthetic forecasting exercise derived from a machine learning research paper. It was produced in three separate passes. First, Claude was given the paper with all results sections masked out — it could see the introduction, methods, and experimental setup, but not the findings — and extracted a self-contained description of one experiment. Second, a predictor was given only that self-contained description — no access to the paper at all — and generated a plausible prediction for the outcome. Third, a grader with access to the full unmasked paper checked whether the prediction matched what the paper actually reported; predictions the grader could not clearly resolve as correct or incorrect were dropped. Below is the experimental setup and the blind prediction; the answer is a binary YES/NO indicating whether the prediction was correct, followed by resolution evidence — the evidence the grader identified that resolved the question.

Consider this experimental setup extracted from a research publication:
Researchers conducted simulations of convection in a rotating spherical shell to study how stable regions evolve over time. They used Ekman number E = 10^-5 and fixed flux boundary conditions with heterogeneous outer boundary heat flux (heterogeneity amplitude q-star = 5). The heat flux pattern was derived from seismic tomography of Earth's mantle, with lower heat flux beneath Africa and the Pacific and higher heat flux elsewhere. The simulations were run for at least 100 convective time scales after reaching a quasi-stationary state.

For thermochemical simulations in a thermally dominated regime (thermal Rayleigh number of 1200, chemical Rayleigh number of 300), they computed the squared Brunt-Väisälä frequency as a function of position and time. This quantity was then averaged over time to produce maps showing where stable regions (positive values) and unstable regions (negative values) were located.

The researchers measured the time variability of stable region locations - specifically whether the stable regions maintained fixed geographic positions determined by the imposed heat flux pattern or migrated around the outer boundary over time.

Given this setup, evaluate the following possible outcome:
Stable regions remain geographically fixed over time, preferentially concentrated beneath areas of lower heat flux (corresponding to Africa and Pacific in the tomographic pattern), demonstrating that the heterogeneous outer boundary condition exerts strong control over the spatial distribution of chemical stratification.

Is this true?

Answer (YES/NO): YES